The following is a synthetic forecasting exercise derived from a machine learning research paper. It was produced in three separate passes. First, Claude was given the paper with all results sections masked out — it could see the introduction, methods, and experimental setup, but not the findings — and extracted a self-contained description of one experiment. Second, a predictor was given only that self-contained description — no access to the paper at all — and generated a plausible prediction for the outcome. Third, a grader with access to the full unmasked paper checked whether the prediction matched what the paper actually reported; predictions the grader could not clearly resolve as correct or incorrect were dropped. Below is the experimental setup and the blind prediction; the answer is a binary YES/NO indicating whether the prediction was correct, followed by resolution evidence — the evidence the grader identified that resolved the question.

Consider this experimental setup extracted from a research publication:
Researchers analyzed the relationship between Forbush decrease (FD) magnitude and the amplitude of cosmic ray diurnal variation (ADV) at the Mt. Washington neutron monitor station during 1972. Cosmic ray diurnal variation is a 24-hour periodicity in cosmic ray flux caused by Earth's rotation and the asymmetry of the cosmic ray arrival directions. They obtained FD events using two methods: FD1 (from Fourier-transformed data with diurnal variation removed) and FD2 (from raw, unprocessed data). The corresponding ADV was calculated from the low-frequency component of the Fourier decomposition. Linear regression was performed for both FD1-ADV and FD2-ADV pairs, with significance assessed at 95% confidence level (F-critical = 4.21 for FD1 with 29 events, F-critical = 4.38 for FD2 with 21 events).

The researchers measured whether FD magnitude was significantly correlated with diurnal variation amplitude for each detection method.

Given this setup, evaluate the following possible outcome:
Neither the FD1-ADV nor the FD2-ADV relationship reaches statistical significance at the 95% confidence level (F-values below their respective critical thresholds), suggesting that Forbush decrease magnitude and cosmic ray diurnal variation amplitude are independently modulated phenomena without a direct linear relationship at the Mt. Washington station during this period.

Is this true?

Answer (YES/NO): YES